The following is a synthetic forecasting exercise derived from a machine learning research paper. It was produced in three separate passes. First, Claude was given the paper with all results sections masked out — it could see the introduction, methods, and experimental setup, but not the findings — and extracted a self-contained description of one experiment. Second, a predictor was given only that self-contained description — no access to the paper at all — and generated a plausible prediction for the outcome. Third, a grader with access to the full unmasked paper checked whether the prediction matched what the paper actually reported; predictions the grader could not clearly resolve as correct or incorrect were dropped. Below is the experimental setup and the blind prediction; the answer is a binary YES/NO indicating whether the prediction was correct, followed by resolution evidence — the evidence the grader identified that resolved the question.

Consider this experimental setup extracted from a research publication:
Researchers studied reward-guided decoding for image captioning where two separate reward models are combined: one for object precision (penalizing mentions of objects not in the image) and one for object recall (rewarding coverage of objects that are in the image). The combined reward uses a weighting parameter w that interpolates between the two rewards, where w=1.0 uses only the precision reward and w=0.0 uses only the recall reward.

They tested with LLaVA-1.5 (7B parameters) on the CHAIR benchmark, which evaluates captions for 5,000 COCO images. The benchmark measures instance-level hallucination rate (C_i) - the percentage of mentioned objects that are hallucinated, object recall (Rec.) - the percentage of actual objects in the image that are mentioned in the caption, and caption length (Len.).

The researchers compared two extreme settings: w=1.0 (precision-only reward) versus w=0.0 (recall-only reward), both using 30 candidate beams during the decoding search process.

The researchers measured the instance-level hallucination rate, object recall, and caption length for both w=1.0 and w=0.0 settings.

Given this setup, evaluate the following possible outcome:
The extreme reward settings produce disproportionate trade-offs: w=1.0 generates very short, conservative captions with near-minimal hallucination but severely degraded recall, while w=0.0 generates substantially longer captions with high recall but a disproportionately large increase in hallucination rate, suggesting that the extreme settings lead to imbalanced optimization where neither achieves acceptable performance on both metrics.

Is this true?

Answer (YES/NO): NO